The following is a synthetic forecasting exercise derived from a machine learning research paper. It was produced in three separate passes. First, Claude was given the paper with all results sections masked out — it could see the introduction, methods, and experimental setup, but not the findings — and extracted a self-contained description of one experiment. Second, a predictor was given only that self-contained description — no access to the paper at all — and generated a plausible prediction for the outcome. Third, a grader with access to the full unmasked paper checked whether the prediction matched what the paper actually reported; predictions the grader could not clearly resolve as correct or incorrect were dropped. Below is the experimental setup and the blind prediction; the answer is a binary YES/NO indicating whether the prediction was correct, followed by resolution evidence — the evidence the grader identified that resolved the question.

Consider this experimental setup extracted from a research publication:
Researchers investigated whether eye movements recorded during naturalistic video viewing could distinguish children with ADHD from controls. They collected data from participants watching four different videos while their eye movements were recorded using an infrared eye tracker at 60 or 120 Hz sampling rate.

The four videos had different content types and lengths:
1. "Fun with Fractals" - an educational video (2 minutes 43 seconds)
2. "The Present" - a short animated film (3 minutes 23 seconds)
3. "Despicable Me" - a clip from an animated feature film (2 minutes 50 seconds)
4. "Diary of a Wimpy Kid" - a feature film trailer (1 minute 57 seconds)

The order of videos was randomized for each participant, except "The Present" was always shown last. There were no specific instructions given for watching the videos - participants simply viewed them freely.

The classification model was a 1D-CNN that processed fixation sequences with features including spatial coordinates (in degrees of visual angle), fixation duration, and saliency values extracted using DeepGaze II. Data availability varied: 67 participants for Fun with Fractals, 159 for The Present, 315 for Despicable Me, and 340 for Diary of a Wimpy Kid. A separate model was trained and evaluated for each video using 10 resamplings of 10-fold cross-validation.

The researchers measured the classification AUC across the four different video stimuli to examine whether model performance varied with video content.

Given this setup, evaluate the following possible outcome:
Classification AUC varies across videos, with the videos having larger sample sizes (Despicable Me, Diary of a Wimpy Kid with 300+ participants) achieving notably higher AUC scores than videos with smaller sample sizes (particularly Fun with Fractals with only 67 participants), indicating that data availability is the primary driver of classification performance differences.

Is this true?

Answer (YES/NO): NO